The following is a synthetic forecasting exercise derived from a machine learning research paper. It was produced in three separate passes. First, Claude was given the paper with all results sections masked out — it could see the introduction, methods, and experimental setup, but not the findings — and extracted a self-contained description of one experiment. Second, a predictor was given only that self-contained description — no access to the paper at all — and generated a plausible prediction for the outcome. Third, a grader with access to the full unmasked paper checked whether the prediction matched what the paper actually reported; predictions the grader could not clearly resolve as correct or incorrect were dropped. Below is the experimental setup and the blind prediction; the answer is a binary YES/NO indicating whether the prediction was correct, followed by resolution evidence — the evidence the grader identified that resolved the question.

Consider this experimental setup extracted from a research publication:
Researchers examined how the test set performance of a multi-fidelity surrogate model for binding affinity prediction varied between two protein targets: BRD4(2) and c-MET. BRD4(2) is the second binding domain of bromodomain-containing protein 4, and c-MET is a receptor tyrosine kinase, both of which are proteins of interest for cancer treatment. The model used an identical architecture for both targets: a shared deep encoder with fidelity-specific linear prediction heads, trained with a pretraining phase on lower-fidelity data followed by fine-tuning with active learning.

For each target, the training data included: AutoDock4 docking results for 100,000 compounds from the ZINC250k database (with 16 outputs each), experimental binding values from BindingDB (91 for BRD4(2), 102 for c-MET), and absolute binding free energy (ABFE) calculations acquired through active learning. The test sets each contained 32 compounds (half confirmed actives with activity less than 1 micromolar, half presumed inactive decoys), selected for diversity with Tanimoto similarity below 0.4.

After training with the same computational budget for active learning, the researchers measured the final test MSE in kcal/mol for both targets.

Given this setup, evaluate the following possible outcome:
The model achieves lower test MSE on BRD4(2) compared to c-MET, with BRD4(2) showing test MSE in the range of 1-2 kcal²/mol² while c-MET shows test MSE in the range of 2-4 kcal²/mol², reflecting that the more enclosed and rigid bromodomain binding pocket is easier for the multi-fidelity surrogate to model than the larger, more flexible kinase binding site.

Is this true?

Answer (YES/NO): NO